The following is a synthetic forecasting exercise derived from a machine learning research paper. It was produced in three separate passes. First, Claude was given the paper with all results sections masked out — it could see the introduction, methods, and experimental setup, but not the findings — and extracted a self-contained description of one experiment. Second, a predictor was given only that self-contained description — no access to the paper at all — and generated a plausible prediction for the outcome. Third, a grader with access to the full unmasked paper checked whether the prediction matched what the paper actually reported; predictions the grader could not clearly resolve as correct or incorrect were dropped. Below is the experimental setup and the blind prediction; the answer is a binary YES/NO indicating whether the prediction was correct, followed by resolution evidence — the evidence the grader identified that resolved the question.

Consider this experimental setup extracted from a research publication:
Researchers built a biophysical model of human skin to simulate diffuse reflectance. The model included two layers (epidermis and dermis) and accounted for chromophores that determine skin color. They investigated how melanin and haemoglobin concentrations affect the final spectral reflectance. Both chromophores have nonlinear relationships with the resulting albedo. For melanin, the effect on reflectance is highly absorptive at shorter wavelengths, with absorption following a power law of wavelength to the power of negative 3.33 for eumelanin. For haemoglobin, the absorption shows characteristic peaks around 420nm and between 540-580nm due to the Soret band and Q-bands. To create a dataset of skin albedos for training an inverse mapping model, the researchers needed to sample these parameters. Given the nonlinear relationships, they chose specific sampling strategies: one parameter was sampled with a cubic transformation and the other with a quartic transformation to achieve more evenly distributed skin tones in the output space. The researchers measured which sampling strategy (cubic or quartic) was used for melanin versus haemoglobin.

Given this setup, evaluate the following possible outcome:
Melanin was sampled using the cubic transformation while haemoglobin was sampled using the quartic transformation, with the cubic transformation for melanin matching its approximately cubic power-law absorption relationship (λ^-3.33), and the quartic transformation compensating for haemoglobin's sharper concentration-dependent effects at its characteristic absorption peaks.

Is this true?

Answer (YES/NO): YES